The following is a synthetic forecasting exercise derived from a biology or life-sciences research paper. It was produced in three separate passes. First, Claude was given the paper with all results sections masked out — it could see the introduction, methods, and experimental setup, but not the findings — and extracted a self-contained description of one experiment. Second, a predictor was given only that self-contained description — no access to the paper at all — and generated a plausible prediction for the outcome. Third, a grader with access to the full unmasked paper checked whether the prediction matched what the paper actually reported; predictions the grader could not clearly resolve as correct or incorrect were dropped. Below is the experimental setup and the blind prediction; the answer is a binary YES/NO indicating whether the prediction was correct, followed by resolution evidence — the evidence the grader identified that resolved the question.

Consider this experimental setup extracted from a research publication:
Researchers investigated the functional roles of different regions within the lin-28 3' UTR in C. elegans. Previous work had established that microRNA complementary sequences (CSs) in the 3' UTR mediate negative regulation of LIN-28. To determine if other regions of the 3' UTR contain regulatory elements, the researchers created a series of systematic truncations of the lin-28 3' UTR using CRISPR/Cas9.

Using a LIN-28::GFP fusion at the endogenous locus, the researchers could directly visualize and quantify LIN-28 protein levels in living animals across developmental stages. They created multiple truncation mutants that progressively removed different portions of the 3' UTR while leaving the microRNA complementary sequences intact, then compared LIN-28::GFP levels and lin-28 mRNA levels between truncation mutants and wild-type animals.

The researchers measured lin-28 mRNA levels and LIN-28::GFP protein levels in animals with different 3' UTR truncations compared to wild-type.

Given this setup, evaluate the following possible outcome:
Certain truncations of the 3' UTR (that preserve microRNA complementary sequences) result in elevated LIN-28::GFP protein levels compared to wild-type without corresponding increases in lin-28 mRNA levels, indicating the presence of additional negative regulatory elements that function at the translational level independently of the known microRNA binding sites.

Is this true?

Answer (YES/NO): NO